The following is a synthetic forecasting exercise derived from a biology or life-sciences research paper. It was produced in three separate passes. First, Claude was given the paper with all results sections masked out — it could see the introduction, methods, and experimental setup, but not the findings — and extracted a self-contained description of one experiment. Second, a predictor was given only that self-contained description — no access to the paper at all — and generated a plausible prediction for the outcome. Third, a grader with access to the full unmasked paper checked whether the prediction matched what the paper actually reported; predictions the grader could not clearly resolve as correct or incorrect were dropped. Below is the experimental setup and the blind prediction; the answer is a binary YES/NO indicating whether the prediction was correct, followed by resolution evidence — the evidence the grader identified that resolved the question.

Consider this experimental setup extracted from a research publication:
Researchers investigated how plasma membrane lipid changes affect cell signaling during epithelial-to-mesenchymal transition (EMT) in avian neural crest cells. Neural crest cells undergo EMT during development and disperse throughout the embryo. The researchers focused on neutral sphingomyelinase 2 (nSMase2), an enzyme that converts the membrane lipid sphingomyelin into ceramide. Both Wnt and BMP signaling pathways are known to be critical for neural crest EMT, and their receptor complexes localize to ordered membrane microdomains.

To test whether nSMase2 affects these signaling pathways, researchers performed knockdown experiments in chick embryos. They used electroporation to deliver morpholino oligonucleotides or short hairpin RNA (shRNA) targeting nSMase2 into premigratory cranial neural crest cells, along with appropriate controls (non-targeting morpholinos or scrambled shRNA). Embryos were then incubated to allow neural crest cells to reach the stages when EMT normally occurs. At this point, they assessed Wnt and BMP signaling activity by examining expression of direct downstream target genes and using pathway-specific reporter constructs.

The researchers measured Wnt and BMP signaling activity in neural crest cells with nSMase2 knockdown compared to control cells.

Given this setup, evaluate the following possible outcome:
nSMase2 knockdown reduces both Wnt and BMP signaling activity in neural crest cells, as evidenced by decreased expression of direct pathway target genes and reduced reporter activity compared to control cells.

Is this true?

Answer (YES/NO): YES